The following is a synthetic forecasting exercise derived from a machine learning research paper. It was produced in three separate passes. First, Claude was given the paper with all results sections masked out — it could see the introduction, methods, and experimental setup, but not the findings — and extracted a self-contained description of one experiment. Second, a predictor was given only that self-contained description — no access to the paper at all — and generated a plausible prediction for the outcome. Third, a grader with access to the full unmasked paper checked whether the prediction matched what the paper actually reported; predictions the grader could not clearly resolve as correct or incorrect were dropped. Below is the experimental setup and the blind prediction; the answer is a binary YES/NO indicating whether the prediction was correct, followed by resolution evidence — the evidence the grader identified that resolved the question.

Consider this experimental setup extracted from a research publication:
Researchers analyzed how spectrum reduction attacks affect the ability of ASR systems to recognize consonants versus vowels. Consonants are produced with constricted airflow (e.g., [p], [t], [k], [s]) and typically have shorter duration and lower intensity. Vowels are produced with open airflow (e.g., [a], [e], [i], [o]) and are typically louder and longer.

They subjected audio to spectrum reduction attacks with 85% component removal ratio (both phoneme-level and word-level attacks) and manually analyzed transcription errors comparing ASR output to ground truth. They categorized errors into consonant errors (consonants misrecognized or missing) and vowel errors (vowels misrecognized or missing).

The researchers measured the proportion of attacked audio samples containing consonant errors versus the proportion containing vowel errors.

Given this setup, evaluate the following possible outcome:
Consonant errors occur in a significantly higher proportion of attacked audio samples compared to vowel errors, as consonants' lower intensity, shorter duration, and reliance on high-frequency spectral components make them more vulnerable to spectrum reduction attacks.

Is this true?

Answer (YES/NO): YES